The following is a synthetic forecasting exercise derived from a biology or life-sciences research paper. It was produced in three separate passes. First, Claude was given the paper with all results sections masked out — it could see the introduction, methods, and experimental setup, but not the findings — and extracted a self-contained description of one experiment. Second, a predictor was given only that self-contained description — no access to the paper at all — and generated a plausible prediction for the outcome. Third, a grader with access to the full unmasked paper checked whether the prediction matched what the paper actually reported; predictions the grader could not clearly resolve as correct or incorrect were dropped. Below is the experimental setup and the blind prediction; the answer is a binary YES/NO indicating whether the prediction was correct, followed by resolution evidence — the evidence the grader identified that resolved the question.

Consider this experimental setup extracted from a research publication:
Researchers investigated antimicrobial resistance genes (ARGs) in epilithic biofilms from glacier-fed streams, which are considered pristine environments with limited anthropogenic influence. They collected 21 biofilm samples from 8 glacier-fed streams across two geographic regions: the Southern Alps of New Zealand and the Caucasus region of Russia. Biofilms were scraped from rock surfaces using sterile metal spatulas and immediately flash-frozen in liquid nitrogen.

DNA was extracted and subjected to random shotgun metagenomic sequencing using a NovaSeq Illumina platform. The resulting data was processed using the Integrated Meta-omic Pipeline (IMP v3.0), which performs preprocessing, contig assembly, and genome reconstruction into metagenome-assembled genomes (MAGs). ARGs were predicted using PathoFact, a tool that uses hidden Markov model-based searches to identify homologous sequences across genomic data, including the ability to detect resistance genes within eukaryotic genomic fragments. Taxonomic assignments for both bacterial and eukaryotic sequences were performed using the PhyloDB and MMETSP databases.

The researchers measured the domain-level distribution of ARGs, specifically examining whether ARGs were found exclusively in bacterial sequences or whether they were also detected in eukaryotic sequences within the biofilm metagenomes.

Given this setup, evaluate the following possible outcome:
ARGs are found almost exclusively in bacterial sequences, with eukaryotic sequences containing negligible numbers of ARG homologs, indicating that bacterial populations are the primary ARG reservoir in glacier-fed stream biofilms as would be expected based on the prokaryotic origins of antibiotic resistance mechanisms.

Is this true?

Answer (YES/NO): NO